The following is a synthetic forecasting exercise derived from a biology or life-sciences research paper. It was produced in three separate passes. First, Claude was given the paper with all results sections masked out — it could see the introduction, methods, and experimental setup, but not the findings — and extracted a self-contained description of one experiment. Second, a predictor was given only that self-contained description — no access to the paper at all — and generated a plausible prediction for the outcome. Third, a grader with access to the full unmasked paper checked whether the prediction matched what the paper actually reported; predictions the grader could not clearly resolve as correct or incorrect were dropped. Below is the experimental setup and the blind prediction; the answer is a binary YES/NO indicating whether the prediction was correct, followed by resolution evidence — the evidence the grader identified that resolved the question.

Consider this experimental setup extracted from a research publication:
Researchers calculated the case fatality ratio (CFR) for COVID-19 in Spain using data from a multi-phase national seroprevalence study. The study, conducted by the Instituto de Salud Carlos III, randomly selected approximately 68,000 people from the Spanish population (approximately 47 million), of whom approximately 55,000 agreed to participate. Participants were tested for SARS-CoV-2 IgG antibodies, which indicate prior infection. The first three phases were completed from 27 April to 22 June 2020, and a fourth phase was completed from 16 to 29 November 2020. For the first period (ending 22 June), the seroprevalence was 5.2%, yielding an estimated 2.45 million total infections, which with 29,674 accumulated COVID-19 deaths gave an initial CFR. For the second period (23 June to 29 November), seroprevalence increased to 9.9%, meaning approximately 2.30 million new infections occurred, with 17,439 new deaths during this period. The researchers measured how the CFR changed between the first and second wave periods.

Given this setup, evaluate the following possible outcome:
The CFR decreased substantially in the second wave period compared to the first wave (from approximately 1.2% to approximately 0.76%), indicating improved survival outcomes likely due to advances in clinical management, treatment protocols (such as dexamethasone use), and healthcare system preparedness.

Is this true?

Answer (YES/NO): YES